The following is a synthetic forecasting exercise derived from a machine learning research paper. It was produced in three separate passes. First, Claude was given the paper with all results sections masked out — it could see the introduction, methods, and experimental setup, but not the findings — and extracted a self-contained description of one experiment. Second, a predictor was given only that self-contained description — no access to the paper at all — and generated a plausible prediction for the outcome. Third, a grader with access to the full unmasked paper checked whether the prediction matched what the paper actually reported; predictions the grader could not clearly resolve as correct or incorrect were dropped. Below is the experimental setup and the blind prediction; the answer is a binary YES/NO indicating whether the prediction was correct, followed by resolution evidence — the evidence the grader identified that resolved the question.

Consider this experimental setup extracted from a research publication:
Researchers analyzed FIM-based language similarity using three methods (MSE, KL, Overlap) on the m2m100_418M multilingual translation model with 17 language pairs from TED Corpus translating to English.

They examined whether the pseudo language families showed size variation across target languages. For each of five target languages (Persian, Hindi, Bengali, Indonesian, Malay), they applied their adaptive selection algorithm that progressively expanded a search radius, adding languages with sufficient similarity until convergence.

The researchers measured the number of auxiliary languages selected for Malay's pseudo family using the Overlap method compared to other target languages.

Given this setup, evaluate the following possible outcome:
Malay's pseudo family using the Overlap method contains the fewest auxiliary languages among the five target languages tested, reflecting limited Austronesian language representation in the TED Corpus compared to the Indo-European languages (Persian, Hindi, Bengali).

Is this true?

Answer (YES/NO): NO